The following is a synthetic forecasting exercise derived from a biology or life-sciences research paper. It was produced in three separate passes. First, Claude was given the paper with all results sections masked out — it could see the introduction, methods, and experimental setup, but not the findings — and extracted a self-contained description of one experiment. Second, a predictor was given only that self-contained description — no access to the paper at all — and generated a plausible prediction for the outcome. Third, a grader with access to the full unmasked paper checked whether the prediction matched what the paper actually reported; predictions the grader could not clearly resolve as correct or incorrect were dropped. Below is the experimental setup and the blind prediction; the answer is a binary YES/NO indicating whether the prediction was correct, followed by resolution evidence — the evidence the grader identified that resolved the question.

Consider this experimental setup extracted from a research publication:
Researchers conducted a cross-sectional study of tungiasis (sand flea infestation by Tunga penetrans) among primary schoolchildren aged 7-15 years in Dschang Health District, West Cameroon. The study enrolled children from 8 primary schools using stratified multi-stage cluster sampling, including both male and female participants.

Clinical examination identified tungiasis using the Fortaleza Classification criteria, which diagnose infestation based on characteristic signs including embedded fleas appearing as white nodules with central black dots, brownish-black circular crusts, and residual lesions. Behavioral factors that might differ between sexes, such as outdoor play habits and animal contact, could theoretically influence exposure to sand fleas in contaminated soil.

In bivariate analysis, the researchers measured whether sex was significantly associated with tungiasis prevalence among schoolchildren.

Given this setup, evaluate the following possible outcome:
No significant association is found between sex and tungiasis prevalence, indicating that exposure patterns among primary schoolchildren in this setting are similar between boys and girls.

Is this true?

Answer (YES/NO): YES